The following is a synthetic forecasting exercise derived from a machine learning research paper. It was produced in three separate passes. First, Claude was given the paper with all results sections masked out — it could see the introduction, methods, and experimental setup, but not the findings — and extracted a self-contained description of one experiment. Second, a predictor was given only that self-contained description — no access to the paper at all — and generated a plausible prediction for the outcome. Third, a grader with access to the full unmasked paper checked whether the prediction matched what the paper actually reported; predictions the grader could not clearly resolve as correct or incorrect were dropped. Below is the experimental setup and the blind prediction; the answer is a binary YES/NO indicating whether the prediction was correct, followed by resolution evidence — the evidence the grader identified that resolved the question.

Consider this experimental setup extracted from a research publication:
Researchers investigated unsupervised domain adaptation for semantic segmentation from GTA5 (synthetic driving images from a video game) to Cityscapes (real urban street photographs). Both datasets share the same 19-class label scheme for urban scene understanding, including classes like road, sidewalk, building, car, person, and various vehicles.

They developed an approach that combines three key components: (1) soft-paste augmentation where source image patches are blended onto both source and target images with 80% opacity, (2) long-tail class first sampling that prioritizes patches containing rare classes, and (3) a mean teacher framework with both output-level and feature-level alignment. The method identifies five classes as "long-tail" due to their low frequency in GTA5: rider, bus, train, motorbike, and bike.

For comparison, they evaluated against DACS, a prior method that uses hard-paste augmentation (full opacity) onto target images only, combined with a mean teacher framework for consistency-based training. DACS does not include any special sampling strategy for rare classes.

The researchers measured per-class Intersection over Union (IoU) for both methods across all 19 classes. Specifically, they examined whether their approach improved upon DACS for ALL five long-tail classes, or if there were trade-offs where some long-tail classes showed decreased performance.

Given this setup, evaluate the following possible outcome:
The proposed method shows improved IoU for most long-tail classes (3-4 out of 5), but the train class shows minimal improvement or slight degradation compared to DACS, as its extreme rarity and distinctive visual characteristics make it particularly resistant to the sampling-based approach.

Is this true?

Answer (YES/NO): NO